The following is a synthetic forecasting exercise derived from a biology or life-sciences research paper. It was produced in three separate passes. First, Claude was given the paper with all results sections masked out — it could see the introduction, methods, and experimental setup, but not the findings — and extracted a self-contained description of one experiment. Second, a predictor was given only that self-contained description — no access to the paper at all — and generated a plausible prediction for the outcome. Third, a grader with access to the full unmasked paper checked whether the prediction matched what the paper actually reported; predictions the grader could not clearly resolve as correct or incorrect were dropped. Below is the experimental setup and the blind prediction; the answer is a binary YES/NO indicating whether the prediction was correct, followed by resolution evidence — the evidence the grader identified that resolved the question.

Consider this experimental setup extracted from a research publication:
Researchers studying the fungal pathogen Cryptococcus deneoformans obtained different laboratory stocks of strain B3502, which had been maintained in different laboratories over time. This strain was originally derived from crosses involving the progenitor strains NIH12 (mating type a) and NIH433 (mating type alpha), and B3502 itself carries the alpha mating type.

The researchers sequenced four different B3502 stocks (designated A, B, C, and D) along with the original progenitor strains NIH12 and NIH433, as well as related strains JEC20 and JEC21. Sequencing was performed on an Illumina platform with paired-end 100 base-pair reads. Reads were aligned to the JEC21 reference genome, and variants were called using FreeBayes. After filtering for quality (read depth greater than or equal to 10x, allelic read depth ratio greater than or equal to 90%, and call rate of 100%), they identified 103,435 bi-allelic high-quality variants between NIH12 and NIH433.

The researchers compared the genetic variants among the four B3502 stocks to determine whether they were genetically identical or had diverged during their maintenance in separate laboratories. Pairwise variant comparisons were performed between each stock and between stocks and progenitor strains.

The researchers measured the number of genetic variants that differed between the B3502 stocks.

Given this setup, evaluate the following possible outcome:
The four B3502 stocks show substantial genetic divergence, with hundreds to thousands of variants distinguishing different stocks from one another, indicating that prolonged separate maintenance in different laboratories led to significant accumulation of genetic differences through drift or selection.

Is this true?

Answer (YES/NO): NO